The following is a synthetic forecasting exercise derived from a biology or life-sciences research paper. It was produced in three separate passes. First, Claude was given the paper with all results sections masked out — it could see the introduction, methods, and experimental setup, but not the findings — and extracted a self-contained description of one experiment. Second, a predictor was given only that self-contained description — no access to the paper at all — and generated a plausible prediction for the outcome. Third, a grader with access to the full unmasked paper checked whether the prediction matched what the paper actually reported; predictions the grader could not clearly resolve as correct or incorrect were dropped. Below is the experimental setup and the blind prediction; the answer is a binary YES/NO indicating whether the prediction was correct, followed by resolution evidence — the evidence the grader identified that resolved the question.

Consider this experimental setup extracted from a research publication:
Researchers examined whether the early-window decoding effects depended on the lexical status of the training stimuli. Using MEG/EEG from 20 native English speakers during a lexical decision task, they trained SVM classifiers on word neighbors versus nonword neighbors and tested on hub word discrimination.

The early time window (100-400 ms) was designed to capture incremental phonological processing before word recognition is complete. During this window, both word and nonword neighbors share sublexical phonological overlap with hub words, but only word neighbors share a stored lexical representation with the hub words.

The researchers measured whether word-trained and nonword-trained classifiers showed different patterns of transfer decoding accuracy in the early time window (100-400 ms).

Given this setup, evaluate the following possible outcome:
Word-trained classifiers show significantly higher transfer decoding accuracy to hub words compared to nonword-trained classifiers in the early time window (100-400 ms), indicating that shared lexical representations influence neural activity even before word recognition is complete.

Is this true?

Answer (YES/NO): YES